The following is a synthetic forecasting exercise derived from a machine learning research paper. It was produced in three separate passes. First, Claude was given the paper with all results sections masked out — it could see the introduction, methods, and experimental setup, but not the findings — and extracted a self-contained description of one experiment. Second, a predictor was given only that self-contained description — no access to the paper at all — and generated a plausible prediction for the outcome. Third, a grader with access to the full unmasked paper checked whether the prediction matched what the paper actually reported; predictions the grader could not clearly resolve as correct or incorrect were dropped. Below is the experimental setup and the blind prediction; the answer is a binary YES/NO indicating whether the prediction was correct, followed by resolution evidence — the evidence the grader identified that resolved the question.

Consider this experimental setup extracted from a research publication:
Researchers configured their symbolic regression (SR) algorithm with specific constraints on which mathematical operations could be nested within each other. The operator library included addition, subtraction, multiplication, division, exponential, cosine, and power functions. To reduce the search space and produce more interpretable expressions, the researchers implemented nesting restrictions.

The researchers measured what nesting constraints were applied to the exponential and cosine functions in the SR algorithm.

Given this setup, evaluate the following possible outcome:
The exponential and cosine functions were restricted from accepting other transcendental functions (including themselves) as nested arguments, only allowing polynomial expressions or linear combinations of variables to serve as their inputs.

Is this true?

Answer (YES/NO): NO